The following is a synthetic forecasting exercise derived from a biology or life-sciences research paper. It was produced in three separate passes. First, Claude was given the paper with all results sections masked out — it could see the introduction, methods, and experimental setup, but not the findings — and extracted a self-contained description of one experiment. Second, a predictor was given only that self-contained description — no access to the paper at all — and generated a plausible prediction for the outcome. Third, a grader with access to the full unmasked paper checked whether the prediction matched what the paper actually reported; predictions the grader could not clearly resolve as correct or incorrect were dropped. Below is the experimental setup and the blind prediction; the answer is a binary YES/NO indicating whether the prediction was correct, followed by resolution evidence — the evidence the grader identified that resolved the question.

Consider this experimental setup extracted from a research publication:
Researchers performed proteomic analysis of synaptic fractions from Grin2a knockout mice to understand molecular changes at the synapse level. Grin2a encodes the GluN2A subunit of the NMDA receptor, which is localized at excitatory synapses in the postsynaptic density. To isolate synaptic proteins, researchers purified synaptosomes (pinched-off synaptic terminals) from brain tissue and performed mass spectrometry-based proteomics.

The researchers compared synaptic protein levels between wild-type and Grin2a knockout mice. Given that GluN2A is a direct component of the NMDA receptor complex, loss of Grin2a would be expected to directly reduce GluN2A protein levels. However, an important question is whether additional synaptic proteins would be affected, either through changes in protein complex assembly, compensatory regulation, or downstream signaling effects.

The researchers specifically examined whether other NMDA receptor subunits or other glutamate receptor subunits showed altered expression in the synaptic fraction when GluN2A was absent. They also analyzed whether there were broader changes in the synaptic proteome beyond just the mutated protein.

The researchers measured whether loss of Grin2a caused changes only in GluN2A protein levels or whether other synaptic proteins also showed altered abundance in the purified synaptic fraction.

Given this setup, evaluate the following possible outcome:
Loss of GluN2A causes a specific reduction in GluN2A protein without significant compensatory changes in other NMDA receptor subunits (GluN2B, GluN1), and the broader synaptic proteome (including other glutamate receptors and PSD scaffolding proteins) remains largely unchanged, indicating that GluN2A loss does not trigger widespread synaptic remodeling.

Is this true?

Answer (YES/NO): NO